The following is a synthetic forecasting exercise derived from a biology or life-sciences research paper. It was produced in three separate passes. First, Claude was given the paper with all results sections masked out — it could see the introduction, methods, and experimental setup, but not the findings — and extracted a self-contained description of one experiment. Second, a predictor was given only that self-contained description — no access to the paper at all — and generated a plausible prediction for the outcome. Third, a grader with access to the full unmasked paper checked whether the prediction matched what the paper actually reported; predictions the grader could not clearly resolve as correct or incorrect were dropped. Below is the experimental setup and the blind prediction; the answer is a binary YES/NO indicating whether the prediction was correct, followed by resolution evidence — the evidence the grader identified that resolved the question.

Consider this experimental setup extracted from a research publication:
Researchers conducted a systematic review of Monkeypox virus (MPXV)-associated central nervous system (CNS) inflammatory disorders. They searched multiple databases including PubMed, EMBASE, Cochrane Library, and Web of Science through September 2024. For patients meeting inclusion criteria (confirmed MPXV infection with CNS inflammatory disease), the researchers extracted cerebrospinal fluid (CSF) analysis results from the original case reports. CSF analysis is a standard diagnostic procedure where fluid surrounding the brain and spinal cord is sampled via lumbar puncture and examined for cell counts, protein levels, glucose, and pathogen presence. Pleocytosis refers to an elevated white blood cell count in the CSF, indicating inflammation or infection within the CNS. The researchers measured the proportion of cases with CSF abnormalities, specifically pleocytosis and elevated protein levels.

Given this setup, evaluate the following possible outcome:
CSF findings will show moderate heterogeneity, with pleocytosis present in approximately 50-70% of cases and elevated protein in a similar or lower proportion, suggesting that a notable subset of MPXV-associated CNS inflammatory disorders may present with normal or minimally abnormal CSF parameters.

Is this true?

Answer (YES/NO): NO